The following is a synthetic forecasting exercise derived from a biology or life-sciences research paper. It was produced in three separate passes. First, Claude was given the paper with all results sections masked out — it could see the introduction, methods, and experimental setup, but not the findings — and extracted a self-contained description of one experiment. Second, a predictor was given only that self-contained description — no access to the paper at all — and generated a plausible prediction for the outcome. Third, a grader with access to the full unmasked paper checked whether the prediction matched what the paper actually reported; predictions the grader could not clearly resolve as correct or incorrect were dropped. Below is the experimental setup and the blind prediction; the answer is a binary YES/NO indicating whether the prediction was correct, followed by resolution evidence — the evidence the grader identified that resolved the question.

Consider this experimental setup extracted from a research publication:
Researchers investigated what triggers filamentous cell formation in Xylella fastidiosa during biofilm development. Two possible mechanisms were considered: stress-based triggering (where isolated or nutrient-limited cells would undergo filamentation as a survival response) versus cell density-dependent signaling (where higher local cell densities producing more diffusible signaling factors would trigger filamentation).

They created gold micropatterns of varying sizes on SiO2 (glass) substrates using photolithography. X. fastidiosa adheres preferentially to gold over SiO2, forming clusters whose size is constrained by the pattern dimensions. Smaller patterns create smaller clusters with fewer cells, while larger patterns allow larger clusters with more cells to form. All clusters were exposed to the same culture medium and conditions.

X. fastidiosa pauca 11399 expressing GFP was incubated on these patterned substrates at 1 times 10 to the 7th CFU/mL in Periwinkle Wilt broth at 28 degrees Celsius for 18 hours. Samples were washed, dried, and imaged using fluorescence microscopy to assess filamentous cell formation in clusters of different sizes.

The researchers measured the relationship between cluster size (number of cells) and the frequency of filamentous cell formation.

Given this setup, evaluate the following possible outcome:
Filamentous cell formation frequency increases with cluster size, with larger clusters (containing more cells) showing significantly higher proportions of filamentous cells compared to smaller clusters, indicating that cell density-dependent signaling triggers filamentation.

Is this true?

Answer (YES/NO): YES